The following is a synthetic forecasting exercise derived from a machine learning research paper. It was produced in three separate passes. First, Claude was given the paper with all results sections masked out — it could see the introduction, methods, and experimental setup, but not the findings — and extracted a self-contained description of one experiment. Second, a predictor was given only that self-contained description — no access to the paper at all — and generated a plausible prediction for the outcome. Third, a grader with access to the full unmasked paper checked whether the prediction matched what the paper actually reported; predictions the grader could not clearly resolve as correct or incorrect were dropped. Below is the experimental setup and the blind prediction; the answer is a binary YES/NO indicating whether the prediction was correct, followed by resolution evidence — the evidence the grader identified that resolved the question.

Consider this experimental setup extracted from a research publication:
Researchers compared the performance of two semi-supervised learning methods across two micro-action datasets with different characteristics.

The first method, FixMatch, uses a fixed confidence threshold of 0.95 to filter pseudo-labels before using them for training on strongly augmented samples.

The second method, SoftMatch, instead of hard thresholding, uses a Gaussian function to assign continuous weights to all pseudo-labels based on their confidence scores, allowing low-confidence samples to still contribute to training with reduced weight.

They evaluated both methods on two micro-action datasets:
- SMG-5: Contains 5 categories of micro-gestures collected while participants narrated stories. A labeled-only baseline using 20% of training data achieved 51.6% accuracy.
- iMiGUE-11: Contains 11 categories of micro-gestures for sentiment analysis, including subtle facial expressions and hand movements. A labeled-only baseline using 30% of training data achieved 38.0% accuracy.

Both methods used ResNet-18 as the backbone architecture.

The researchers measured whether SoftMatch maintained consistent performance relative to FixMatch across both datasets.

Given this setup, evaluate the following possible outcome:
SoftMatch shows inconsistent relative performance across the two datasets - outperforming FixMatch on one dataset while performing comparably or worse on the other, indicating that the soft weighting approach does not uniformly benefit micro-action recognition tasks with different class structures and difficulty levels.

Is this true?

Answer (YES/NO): YES